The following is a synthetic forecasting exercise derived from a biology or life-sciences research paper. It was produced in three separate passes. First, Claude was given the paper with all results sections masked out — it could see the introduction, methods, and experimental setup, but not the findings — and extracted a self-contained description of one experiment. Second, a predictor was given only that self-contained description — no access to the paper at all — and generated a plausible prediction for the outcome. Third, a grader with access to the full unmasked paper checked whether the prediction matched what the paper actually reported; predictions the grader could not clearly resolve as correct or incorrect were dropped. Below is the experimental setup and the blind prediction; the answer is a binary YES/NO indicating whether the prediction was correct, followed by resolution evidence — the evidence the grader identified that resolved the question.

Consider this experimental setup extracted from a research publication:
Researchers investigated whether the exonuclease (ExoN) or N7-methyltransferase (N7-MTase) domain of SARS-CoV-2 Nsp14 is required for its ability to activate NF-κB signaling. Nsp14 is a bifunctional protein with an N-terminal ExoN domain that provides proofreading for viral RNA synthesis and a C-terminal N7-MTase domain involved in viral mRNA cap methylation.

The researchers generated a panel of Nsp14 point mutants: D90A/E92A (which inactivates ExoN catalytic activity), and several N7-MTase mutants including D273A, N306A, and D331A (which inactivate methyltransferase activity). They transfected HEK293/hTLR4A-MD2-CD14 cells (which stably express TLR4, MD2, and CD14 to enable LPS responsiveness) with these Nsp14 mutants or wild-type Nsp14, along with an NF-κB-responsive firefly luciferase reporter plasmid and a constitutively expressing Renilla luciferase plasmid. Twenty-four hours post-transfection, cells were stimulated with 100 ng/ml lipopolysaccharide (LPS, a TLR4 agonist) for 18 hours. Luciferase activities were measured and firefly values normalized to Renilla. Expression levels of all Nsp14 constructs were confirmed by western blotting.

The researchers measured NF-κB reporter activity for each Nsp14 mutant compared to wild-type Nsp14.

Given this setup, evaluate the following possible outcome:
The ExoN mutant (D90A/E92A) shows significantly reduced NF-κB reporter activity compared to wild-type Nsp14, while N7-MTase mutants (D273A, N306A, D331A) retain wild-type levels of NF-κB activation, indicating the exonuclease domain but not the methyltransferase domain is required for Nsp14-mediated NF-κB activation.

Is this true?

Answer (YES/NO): NO